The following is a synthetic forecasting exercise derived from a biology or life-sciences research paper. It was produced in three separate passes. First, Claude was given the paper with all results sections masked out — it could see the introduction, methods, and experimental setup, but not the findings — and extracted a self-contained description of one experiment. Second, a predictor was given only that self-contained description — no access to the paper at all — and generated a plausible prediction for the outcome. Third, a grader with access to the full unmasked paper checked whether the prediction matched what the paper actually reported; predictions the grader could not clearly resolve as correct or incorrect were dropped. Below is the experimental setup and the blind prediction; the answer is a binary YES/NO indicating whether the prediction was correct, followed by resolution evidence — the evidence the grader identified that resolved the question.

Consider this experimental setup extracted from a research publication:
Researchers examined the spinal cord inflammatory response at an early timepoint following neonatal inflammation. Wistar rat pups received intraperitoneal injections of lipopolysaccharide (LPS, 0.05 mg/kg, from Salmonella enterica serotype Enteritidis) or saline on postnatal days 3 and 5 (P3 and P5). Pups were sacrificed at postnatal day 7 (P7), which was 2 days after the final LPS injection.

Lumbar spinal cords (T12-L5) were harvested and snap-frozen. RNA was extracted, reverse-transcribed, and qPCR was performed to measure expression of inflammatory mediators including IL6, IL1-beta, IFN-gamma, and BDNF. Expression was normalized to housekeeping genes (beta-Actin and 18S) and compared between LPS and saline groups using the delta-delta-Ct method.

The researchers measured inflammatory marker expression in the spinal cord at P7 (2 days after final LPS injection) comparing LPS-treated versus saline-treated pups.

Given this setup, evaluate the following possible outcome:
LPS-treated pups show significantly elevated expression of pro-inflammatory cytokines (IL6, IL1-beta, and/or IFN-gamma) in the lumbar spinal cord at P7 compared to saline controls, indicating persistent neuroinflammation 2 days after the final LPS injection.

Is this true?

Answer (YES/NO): NO